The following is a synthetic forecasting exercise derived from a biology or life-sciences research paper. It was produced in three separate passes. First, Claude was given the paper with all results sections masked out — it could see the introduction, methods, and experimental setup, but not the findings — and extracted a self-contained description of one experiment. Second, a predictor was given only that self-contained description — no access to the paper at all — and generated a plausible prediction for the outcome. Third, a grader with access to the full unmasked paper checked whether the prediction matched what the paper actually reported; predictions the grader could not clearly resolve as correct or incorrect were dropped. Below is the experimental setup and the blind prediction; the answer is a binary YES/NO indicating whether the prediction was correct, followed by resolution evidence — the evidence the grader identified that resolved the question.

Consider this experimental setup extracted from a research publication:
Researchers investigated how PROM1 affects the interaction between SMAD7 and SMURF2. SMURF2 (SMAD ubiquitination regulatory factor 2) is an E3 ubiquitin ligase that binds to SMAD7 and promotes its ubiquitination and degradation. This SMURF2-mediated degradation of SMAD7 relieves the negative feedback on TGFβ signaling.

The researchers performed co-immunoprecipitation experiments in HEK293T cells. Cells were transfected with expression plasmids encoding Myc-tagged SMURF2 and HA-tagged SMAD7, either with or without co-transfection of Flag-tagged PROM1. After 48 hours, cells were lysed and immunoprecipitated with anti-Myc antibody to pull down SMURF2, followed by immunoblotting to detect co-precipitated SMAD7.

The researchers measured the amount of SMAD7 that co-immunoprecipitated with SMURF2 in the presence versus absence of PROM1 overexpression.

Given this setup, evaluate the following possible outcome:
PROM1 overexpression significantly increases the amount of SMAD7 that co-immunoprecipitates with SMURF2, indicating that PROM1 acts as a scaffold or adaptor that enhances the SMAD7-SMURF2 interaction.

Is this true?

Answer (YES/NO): NO